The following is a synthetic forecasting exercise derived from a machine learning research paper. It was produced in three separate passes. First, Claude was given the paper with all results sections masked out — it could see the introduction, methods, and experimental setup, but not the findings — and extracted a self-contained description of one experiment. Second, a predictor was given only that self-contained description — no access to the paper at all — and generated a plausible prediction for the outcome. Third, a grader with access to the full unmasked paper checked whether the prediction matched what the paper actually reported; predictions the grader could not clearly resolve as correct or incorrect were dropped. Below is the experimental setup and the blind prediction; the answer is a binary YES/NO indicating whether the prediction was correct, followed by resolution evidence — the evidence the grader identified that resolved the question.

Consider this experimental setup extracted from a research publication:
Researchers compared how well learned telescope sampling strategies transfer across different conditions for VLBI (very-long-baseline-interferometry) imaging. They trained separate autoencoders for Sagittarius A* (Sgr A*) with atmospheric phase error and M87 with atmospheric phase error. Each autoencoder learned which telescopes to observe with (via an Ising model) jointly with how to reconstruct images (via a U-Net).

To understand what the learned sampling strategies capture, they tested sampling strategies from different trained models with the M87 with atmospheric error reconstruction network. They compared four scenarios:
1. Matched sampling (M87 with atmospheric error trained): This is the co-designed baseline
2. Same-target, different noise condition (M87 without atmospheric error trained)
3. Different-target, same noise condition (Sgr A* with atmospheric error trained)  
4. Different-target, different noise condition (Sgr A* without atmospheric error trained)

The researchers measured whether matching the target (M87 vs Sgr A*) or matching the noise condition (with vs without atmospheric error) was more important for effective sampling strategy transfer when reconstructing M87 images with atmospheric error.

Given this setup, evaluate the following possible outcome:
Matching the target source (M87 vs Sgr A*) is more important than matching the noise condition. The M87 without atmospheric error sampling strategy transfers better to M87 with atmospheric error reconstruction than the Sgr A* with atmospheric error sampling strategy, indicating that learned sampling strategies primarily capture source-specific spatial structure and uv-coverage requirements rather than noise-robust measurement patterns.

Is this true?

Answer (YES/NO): YES